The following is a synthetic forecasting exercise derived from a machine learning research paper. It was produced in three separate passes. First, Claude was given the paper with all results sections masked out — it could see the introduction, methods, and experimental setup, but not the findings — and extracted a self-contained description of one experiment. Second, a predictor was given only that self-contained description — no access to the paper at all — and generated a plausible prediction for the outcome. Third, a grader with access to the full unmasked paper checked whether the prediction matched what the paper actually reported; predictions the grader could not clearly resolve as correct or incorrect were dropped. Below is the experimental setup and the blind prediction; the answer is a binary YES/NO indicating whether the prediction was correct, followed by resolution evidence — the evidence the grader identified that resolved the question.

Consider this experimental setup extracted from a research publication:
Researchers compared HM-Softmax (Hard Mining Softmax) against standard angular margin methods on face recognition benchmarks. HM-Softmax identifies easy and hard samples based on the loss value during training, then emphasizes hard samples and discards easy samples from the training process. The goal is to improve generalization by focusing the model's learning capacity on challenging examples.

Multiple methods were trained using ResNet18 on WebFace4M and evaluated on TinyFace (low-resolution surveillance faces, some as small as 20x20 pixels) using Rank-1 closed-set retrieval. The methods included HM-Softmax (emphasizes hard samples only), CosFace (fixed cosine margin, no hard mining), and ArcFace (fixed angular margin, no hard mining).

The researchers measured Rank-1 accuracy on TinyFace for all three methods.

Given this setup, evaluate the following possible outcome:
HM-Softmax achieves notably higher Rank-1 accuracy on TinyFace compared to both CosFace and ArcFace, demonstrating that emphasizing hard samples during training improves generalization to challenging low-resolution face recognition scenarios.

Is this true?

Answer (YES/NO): NO